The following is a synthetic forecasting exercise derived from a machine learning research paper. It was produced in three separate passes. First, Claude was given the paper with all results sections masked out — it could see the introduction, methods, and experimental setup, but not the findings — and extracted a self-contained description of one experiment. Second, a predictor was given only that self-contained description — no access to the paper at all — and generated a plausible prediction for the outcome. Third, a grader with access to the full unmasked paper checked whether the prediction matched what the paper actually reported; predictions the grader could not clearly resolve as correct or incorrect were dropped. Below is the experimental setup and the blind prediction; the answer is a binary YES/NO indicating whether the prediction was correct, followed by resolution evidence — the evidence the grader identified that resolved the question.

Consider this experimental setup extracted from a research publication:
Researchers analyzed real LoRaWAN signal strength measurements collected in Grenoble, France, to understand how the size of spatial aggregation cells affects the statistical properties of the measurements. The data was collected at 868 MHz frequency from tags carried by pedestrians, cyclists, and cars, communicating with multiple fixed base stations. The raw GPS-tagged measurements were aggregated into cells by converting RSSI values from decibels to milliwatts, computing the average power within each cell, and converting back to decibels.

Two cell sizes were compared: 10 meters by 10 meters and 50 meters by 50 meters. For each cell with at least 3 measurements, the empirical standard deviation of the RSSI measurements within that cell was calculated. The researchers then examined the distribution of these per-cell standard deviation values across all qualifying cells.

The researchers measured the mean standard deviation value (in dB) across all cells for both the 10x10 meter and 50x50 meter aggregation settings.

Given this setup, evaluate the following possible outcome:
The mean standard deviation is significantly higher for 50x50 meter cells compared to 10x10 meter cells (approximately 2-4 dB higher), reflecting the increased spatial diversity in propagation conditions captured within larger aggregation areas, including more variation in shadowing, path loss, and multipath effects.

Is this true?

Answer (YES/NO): NO